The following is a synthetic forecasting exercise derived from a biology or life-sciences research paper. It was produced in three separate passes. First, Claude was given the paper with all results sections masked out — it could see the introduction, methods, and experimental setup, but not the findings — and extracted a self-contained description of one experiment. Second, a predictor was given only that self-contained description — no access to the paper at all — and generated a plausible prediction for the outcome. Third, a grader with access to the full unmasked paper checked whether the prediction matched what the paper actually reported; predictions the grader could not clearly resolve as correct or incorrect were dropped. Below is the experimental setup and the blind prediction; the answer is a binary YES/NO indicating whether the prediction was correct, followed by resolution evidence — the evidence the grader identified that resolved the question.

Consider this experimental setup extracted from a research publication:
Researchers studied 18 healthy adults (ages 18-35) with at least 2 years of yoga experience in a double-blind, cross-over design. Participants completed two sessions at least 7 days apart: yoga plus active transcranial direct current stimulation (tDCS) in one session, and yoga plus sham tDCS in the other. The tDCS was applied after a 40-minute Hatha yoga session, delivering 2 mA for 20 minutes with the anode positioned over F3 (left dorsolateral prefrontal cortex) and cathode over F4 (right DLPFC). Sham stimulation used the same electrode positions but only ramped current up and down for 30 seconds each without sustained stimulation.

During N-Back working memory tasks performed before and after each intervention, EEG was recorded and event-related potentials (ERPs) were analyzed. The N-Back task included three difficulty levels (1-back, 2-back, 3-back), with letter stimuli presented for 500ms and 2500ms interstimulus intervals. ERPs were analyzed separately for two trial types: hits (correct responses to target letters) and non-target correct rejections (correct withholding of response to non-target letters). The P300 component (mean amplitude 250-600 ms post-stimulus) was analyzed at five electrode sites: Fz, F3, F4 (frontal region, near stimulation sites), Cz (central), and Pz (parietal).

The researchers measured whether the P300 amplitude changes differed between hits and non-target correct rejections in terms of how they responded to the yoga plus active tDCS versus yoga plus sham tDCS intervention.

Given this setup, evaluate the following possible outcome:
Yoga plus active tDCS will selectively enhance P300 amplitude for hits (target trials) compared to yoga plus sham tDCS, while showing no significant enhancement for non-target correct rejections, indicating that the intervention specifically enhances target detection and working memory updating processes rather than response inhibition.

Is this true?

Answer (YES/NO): NO